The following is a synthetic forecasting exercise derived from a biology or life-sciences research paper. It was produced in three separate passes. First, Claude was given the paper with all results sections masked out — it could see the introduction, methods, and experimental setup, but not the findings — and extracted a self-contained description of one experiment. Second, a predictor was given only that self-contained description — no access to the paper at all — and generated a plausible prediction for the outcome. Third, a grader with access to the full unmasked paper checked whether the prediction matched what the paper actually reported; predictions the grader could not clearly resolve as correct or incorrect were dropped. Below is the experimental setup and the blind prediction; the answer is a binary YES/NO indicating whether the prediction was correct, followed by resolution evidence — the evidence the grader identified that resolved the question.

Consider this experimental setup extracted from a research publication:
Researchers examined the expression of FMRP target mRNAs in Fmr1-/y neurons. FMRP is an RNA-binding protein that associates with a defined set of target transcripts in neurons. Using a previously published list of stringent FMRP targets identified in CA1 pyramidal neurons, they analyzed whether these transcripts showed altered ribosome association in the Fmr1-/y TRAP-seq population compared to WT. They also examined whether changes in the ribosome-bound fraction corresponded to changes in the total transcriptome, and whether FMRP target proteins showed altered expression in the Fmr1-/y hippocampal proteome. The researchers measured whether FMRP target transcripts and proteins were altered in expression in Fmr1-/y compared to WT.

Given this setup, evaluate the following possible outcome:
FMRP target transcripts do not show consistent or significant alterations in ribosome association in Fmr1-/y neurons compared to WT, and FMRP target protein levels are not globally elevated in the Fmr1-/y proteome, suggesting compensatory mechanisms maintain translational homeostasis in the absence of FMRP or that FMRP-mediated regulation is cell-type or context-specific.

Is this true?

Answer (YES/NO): NO